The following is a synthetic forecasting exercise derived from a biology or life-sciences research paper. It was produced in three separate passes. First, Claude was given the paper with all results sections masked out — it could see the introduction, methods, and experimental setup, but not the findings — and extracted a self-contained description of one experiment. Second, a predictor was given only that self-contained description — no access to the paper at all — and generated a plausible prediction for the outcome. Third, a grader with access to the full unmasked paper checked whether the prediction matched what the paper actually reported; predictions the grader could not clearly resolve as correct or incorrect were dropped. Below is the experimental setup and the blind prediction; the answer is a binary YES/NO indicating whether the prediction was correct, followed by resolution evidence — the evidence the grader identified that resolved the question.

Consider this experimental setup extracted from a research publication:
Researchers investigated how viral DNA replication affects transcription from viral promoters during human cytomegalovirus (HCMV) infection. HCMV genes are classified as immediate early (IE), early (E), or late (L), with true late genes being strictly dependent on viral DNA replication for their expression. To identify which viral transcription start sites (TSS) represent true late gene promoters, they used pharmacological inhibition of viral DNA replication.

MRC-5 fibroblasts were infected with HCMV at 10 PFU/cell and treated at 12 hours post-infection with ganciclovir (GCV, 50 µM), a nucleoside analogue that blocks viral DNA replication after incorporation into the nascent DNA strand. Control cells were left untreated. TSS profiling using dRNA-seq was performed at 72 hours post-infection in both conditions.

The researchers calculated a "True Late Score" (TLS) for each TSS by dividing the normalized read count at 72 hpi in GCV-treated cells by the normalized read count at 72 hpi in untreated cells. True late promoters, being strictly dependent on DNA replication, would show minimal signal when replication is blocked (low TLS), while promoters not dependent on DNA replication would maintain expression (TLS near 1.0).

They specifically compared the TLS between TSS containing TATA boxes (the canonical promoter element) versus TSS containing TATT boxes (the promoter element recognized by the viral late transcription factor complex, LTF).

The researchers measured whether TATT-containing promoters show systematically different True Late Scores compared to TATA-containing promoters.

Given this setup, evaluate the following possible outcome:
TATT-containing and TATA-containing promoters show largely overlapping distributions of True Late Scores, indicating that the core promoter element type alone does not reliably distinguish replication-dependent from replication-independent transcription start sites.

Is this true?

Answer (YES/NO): NO